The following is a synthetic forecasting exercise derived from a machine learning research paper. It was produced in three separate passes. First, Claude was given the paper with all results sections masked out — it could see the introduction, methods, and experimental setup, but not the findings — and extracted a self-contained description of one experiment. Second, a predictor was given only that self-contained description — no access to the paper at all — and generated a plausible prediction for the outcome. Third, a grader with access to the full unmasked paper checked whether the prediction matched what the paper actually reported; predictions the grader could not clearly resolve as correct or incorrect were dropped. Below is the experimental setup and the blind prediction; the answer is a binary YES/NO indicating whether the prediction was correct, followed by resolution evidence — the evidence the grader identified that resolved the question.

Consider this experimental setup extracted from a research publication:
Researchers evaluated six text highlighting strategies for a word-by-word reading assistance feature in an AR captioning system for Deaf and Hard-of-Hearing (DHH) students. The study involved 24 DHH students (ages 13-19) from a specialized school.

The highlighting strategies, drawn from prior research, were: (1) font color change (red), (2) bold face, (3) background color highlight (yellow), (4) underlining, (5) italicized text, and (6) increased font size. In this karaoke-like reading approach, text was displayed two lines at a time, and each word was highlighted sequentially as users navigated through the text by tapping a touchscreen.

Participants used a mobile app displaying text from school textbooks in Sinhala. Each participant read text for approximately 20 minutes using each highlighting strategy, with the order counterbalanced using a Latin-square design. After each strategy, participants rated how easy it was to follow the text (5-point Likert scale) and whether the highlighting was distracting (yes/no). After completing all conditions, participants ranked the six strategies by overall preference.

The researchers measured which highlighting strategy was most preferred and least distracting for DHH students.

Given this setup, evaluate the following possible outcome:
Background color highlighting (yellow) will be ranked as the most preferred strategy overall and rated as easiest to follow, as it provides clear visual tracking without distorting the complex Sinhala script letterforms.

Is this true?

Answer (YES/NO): NO